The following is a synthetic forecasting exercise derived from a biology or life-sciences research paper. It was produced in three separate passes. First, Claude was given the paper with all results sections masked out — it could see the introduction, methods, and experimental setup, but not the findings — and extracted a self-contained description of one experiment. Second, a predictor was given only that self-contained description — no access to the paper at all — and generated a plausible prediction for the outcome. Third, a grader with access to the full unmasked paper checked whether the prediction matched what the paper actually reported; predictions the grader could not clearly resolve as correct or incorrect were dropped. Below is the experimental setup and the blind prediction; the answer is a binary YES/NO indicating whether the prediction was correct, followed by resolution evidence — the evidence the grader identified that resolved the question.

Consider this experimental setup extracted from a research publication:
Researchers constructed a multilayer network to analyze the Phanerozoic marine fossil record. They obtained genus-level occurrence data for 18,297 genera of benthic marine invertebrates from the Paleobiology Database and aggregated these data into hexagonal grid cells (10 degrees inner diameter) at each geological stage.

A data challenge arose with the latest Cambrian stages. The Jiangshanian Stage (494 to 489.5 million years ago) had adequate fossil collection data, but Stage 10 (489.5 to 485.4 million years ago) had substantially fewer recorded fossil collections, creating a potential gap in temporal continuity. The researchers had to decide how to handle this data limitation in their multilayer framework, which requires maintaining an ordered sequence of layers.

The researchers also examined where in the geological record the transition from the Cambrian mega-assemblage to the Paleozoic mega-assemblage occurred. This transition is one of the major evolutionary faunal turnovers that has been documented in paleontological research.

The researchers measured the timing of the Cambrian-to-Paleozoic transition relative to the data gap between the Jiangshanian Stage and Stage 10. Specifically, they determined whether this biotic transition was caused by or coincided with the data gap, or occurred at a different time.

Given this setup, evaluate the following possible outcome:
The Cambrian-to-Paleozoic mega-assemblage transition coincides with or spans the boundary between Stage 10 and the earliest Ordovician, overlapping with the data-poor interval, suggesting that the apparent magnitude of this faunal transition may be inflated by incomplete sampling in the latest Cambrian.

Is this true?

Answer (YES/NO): NO